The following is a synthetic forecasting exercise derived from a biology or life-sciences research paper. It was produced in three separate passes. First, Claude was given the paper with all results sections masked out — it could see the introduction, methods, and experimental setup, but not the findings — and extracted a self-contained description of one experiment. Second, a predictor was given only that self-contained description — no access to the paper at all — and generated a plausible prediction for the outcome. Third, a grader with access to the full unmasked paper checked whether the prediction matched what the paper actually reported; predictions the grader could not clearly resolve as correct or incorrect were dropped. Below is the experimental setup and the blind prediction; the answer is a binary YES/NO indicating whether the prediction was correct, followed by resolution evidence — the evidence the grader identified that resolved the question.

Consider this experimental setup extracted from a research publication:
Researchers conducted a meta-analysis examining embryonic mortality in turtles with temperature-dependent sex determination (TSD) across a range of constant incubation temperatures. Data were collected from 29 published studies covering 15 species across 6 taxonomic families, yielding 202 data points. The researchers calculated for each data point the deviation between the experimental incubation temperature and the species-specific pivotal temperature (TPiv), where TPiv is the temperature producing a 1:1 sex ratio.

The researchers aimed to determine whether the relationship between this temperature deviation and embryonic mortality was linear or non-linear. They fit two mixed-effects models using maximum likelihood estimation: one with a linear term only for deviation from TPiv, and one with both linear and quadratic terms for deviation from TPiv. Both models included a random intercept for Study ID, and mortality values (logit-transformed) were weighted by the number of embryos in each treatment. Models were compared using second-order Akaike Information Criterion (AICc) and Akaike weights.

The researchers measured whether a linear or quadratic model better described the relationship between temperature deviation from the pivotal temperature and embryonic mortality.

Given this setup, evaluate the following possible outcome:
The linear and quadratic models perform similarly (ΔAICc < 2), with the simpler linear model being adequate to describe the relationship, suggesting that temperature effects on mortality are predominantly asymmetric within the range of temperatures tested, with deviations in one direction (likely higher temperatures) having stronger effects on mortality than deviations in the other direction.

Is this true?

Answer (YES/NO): NO